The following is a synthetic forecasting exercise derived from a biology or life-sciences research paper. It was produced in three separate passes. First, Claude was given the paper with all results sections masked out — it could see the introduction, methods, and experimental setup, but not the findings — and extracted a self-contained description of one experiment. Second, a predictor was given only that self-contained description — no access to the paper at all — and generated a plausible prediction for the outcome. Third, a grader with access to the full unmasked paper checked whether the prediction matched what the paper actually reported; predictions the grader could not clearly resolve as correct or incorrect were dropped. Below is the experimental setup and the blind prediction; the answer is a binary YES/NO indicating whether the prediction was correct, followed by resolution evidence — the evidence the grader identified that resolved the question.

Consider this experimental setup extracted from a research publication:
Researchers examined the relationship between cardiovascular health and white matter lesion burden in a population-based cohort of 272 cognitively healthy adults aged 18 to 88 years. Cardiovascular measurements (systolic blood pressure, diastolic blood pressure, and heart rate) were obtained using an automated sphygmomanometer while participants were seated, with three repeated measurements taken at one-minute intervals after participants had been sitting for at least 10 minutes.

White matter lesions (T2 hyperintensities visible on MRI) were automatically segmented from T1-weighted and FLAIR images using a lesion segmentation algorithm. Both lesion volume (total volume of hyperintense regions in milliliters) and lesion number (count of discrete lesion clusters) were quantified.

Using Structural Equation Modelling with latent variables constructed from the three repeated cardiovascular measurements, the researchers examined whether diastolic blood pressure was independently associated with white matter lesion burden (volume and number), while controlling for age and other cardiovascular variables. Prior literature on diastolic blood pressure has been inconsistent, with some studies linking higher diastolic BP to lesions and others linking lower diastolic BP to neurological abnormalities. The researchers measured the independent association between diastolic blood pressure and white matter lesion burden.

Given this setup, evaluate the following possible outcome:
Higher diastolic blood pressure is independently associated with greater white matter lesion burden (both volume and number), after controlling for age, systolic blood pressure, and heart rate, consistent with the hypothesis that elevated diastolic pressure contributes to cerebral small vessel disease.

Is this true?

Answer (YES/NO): NO